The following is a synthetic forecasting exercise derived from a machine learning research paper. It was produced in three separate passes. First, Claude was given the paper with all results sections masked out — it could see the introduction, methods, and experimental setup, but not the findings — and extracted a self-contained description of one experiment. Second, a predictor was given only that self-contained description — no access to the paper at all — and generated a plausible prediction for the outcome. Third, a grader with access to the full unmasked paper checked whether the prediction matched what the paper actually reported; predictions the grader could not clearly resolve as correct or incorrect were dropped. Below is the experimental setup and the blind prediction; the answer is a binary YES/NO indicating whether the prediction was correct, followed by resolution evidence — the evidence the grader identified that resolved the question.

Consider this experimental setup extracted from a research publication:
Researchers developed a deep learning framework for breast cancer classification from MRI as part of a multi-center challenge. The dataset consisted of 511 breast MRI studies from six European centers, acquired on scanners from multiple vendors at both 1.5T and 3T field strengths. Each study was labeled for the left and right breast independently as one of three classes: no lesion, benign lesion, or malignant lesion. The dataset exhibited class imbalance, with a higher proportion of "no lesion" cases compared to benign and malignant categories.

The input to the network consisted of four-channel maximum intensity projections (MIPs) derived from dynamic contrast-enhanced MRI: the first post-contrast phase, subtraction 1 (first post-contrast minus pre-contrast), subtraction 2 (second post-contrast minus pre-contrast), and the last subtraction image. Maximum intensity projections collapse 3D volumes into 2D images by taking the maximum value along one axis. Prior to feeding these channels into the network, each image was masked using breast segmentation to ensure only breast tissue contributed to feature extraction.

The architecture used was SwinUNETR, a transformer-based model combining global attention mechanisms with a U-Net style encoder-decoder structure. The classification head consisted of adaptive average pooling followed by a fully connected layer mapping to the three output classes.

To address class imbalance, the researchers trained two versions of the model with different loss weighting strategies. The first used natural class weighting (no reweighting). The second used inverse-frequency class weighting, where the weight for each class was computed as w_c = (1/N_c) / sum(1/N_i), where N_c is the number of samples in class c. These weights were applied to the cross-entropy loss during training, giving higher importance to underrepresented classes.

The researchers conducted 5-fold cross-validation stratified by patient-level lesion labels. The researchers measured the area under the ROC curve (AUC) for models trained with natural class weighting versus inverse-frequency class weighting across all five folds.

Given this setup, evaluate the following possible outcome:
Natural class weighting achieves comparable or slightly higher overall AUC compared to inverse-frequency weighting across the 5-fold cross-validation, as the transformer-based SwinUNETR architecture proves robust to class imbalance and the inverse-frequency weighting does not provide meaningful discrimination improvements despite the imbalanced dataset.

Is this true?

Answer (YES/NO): NO